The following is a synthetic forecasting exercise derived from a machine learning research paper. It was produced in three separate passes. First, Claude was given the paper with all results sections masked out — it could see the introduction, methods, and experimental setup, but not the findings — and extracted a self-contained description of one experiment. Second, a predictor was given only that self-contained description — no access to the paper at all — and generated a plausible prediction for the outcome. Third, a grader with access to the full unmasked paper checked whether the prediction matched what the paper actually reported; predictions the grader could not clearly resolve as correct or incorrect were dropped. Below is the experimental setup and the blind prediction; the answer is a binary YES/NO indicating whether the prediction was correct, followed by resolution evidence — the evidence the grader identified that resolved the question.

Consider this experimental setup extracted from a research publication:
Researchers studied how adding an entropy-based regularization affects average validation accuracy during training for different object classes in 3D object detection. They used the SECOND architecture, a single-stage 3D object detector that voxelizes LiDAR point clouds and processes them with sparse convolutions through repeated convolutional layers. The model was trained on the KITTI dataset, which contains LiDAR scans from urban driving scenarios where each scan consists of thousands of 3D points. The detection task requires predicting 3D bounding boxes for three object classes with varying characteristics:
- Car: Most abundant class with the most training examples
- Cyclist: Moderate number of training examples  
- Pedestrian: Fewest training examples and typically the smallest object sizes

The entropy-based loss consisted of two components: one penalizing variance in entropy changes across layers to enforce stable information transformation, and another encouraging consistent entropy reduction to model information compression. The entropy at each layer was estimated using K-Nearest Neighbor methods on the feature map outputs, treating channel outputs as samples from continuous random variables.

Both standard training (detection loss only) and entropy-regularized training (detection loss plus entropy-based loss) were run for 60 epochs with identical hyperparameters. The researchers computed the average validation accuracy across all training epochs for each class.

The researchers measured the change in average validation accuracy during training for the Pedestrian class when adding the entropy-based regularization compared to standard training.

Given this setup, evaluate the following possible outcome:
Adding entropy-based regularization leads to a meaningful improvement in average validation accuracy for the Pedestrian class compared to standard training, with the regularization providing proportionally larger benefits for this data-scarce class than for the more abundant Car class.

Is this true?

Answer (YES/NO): NO